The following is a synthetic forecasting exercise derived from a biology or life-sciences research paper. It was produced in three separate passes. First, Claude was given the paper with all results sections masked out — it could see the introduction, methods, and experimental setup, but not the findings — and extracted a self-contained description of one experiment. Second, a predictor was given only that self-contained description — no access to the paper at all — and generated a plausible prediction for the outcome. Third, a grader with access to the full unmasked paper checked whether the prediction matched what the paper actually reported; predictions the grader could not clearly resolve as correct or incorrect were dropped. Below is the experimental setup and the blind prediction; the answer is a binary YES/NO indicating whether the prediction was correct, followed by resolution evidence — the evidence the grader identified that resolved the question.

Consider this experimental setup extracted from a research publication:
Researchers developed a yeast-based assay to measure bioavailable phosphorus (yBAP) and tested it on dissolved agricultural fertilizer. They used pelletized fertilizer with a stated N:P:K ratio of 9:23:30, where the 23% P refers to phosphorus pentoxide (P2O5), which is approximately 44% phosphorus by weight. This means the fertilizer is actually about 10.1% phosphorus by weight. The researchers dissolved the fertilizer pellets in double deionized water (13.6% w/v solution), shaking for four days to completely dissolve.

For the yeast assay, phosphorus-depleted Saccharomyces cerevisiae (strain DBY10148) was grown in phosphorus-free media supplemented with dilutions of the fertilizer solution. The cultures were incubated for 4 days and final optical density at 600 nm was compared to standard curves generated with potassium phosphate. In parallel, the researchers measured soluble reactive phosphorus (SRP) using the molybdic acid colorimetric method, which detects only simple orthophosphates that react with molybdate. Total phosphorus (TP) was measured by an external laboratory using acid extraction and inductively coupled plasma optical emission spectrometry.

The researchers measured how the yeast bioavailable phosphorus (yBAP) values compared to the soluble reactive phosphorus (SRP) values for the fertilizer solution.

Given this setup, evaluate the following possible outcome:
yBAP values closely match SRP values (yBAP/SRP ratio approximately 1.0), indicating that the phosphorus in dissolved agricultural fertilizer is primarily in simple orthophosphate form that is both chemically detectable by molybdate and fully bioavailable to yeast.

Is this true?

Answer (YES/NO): YES